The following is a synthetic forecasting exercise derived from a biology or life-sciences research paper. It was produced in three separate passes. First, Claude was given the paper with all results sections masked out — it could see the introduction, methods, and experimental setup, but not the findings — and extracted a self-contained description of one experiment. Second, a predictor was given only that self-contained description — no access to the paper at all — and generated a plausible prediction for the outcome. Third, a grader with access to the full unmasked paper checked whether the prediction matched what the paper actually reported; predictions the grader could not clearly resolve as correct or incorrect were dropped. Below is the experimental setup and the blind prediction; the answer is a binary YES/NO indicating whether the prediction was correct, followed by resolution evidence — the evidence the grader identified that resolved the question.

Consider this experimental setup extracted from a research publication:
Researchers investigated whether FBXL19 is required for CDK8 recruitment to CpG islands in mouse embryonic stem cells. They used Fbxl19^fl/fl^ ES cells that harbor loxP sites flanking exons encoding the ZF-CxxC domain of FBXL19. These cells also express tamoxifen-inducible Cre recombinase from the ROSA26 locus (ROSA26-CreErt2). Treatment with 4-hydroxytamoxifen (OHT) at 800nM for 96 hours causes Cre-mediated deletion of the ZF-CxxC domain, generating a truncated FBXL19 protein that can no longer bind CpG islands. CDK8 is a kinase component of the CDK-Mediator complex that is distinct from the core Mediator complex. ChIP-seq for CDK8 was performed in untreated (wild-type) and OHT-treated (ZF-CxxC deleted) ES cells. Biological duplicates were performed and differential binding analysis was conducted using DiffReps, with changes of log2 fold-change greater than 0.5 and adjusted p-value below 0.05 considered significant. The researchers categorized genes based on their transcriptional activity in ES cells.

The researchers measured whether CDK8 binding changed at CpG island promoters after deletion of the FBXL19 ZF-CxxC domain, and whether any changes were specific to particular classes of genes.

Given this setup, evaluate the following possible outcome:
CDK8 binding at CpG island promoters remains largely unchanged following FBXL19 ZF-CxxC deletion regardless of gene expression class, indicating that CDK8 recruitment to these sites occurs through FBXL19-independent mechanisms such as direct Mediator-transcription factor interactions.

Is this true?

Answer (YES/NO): NO